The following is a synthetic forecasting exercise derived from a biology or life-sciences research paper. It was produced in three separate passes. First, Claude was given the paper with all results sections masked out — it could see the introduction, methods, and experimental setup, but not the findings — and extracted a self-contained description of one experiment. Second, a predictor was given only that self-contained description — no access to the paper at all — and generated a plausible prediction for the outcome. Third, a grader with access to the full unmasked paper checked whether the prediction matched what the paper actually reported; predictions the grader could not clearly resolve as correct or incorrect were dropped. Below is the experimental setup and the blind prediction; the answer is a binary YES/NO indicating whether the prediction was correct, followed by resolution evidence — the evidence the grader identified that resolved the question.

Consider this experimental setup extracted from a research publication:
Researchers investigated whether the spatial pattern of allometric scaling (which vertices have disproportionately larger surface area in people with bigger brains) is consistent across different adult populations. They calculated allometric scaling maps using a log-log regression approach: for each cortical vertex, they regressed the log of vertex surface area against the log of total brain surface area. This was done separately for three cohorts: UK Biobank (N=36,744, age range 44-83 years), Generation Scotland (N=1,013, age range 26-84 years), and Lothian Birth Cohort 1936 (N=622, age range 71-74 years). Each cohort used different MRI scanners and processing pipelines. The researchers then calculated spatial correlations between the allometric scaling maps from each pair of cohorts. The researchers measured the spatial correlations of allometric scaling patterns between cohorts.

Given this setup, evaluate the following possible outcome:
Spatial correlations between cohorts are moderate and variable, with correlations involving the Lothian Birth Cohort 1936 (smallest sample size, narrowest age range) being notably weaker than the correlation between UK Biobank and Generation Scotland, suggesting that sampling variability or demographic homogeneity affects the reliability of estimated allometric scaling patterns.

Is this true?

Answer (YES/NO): NO